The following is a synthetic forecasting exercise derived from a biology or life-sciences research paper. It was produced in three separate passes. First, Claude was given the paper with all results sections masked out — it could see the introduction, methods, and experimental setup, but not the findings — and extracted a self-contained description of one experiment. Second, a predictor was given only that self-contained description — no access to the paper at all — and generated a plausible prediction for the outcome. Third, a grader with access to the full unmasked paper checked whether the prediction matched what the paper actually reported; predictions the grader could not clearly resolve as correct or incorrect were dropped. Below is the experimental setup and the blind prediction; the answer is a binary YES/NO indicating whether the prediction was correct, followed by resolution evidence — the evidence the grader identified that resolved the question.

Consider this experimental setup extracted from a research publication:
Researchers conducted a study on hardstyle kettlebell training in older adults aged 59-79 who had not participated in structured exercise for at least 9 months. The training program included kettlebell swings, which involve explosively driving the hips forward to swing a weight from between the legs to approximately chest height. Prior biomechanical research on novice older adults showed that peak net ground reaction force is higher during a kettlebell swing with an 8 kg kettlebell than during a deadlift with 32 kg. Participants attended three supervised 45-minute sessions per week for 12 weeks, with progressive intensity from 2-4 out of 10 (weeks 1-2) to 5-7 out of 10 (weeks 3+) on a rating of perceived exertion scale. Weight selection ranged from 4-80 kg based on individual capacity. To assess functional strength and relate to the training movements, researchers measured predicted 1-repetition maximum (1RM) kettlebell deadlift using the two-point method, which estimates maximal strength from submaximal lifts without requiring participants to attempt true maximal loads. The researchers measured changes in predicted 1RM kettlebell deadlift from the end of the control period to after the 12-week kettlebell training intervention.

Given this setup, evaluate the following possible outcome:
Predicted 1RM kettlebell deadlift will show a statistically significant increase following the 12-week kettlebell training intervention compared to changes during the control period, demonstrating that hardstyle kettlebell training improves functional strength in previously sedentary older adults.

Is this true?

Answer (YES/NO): YES